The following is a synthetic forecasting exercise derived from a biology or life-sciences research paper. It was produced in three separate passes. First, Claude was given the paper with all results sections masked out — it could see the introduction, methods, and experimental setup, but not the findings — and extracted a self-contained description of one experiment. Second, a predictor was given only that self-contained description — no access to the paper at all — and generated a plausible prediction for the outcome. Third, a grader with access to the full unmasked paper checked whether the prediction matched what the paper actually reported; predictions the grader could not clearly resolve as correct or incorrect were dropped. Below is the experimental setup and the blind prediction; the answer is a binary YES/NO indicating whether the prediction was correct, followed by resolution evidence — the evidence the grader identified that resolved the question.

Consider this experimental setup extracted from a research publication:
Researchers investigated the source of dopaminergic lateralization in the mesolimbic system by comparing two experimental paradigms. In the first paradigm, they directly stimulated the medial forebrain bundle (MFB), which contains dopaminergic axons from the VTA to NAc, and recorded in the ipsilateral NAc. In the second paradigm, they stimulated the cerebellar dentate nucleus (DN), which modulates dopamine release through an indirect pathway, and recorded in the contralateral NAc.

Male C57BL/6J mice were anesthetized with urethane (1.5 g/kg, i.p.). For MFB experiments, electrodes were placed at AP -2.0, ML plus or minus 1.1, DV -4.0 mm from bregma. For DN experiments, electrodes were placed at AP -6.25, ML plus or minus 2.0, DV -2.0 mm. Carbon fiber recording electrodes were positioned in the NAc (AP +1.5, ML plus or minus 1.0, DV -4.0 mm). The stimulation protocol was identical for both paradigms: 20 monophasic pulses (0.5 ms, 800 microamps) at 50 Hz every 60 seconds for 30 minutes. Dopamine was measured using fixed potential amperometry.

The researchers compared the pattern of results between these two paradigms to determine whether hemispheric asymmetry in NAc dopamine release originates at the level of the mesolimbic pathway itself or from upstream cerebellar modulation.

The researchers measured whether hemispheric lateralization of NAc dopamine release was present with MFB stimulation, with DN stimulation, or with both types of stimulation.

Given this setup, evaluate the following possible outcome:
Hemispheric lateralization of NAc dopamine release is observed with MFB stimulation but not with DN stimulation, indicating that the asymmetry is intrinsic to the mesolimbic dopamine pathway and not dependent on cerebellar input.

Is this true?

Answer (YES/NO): NO